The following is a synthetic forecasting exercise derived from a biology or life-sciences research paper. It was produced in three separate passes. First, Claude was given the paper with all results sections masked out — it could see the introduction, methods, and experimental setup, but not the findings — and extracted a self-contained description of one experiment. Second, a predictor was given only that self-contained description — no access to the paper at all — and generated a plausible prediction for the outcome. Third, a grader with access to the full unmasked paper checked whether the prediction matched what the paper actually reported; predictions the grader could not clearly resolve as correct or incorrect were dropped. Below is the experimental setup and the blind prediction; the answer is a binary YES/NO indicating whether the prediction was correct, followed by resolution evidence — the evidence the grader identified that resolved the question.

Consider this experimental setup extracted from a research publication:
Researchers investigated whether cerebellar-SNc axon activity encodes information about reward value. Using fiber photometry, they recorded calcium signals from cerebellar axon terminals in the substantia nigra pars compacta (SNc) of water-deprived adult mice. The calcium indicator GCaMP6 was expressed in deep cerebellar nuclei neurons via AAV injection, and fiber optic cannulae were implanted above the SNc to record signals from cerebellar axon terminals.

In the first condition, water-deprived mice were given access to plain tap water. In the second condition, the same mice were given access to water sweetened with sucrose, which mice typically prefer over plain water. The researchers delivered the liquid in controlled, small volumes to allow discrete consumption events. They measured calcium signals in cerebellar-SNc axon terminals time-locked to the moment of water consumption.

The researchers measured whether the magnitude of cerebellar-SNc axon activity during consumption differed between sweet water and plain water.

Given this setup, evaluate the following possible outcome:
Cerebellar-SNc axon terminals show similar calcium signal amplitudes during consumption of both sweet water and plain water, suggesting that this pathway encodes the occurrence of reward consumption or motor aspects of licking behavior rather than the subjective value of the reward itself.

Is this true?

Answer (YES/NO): NO